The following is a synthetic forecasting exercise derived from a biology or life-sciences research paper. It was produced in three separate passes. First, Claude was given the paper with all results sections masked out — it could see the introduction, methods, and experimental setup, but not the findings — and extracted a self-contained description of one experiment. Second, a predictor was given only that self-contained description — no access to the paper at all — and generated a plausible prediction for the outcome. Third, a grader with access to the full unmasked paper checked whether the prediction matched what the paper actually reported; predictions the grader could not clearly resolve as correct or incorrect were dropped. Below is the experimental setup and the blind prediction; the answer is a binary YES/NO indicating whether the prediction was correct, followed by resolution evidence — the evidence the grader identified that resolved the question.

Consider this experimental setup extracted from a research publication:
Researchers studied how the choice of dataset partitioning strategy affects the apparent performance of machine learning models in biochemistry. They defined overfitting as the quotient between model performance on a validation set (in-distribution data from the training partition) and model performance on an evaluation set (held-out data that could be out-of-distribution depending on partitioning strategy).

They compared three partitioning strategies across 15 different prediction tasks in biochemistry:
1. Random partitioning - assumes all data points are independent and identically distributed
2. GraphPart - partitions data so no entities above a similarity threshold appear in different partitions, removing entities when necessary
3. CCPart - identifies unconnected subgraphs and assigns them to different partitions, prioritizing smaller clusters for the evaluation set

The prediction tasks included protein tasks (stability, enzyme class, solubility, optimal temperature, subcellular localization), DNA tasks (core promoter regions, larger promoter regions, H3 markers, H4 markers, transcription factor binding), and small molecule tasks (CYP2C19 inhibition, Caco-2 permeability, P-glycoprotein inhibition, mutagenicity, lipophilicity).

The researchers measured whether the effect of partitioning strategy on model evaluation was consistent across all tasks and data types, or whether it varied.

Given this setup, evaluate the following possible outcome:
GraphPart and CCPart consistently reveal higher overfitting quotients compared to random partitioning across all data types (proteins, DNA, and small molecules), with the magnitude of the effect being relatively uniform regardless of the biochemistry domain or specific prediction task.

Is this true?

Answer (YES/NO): NO